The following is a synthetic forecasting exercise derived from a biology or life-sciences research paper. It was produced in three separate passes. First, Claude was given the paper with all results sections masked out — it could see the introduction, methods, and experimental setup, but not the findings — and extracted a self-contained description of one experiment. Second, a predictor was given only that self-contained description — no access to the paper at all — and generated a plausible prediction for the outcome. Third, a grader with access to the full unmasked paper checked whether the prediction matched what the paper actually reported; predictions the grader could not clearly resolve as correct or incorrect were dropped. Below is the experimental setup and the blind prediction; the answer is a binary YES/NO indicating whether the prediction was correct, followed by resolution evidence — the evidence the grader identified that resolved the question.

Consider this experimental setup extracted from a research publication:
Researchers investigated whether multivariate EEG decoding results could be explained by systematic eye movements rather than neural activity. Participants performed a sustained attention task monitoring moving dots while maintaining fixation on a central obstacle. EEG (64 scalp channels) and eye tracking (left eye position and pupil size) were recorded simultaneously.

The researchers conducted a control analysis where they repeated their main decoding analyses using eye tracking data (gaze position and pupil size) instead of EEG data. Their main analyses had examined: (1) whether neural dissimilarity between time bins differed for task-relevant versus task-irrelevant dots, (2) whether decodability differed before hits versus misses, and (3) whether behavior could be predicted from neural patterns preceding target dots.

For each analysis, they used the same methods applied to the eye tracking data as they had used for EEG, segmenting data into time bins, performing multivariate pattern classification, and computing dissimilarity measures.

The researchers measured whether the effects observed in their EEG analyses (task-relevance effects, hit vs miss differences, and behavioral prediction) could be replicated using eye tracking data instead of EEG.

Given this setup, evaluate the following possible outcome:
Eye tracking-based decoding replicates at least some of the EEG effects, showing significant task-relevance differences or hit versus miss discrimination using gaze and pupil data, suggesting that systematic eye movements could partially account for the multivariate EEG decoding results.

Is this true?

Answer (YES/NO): NO